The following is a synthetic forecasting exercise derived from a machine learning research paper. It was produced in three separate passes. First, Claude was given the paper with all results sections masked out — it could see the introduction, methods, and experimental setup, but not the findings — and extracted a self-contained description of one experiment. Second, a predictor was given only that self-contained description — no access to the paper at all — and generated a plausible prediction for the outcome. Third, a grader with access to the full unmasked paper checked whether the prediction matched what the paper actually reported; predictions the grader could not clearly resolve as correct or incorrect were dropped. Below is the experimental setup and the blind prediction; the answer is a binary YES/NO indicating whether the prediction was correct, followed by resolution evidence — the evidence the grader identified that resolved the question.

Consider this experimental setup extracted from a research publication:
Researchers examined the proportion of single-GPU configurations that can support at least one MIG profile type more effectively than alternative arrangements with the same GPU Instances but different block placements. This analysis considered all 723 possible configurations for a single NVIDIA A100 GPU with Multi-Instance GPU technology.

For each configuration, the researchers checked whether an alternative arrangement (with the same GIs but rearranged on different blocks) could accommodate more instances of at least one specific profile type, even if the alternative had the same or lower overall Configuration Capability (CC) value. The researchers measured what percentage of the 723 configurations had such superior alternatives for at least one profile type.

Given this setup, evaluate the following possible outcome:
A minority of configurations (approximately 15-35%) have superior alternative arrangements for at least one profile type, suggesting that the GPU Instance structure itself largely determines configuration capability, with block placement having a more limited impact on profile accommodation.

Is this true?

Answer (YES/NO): NO